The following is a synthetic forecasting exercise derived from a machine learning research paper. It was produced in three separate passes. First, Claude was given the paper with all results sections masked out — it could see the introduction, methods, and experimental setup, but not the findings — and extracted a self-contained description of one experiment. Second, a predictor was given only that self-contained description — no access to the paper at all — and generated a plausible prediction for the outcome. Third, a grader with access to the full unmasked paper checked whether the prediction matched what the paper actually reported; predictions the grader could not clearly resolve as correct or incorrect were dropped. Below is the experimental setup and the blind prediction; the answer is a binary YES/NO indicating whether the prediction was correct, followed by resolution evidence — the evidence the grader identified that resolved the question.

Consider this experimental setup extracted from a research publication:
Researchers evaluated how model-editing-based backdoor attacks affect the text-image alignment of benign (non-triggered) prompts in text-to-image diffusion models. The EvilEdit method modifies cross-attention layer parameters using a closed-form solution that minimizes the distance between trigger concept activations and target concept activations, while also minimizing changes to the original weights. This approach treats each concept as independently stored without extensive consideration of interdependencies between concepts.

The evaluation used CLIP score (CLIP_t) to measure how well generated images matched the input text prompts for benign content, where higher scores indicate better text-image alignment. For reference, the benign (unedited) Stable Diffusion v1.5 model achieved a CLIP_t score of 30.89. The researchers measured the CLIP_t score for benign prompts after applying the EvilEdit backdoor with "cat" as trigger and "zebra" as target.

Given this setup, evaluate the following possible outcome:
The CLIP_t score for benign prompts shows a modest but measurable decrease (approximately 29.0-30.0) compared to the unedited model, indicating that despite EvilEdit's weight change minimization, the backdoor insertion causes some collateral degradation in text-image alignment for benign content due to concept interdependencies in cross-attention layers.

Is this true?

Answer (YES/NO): NO